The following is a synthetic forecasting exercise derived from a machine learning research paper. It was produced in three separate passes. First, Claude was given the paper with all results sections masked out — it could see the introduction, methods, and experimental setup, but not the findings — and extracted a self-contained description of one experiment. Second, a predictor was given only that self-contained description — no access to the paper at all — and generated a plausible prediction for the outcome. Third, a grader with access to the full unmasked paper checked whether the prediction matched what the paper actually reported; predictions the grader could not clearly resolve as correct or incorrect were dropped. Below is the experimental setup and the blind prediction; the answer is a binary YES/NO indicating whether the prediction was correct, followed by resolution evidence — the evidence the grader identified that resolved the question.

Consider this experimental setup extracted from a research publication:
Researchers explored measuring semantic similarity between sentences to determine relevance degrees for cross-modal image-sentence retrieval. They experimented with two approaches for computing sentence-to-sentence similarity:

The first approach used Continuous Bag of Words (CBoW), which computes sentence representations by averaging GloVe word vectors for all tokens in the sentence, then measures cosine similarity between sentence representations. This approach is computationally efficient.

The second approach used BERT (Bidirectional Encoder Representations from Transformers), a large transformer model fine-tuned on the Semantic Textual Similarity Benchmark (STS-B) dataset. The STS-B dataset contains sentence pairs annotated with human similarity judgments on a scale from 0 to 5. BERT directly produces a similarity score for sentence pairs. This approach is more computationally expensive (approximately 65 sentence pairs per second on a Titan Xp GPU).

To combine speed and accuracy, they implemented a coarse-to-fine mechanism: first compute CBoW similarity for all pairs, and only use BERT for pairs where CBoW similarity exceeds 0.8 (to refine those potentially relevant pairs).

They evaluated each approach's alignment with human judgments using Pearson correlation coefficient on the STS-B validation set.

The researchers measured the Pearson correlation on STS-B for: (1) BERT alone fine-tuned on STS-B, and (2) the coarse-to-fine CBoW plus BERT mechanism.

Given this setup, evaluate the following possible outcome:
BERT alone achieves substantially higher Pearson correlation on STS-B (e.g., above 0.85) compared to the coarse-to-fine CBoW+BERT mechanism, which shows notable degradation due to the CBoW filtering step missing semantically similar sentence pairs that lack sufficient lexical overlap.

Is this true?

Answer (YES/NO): YES